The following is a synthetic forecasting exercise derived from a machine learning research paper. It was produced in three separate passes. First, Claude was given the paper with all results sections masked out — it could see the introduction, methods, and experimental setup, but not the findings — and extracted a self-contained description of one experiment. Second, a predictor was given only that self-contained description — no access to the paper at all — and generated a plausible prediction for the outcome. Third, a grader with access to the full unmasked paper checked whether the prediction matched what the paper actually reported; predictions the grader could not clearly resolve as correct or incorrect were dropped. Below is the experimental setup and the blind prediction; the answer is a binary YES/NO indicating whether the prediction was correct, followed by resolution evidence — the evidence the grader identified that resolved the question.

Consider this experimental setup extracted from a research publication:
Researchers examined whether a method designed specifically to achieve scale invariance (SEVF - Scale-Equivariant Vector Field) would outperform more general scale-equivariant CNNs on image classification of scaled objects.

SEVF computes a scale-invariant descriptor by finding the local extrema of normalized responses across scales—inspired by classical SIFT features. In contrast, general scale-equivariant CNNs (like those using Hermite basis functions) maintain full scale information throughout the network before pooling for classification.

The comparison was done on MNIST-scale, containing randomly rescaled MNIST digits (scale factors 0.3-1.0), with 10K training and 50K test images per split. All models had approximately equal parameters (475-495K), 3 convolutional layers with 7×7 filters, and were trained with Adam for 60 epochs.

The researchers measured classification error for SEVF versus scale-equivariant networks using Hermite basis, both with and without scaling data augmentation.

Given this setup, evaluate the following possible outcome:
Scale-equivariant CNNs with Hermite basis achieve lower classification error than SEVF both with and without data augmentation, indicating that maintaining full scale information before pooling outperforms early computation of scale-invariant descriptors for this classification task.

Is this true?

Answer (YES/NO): YES